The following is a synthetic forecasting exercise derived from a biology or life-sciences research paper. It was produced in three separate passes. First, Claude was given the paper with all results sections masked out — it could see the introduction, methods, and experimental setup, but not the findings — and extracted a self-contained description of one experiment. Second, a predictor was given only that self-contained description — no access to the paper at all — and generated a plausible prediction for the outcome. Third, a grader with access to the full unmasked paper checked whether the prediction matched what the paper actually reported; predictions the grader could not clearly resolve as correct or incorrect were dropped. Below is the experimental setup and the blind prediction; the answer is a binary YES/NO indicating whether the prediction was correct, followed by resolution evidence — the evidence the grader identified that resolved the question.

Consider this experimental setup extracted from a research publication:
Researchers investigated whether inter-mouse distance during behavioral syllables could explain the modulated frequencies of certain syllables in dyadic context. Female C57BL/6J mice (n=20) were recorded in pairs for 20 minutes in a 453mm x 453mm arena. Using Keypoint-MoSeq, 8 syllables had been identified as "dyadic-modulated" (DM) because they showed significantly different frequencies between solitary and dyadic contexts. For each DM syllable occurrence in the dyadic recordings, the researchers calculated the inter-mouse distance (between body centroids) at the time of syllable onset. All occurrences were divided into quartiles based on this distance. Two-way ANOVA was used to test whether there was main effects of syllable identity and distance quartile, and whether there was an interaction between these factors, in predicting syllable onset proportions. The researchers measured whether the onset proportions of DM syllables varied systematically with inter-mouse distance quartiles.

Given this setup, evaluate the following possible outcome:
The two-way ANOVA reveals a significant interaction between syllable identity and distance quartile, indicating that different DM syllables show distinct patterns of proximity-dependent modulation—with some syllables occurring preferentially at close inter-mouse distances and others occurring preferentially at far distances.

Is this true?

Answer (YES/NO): YES